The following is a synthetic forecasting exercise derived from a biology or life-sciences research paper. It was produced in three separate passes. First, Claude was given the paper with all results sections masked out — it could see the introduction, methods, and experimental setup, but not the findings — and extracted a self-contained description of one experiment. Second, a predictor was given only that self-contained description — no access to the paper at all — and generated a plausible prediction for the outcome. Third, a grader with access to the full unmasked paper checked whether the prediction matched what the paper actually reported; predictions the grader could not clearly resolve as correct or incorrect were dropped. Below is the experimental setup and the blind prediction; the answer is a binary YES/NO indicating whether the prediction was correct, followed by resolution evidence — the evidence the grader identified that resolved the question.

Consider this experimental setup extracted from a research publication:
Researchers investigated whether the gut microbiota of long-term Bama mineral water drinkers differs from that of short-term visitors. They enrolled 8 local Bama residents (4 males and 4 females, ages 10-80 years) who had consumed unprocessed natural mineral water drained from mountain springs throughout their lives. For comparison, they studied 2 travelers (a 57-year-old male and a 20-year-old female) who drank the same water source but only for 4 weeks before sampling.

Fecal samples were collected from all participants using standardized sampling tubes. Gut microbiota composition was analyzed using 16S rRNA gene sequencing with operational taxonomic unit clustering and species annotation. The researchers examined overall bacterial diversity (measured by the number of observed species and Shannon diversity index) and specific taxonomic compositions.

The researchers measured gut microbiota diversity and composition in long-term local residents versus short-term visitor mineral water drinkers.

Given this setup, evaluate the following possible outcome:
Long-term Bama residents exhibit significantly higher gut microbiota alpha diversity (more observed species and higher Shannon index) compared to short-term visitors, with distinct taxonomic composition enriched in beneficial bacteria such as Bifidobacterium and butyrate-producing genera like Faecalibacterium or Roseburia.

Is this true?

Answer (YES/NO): NO